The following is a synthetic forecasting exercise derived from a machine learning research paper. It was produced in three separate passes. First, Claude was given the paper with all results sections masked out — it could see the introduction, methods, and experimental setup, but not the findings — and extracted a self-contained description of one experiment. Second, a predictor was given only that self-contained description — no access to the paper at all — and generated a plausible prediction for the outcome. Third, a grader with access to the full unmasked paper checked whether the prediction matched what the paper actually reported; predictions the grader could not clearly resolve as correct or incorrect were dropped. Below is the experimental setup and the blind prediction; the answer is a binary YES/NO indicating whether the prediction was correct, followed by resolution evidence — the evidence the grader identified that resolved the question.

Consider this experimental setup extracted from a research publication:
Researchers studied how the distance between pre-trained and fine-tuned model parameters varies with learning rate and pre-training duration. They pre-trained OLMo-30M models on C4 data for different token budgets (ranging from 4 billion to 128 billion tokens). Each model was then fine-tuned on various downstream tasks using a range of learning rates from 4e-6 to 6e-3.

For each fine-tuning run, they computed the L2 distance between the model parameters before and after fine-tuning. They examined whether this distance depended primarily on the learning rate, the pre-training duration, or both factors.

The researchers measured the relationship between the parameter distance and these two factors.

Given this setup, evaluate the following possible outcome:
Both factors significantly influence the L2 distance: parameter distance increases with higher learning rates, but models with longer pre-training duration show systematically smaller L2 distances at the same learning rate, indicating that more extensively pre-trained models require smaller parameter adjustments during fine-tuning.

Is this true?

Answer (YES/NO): NO